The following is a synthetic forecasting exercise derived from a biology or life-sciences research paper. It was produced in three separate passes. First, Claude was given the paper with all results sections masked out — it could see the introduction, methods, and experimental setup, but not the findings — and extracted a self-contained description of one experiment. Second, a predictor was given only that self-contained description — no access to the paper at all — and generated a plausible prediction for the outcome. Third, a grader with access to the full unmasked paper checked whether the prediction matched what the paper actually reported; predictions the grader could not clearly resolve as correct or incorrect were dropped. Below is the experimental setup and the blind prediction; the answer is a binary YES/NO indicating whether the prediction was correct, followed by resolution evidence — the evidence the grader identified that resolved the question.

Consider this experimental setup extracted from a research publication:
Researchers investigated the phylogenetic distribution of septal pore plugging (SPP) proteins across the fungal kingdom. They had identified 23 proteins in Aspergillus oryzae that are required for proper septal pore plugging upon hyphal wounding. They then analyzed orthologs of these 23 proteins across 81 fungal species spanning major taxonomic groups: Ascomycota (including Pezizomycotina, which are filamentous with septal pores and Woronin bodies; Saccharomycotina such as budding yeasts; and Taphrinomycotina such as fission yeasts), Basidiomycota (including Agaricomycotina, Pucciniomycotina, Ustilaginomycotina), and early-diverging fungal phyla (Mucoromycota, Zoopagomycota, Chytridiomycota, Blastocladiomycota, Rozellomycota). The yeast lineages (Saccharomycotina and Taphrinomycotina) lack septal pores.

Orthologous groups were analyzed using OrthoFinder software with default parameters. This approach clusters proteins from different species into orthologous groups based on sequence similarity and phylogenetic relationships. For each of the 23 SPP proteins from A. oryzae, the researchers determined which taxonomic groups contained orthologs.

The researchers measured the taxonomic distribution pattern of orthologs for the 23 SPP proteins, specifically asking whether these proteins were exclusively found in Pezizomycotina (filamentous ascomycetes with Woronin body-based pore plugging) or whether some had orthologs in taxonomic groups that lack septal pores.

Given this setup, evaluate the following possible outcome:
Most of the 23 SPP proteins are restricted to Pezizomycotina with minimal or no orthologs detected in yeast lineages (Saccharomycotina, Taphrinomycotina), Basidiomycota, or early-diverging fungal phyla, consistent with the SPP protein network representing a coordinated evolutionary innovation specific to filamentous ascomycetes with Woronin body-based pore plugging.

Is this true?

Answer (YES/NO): NO